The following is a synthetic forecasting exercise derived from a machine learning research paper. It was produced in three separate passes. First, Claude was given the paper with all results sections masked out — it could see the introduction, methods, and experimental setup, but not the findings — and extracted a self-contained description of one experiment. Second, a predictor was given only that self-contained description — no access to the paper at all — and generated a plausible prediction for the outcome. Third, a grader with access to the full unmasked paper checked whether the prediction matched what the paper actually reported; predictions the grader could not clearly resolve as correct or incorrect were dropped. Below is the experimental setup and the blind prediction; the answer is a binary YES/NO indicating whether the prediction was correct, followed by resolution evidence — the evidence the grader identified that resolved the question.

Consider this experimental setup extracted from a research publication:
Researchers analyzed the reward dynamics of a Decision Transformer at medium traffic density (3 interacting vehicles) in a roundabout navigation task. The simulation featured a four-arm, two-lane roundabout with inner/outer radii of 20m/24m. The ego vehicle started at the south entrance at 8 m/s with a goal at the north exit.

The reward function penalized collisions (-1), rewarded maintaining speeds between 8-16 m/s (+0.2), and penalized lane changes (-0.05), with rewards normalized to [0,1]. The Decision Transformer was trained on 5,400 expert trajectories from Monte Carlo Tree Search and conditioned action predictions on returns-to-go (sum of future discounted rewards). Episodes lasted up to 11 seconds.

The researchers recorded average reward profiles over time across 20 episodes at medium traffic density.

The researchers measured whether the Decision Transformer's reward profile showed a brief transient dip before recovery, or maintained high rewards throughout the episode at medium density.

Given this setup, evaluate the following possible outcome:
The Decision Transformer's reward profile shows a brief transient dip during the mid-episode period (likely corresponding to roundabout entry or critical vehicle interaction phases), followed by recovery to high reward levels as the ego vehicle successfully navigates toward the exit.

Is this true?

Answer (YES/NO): YES